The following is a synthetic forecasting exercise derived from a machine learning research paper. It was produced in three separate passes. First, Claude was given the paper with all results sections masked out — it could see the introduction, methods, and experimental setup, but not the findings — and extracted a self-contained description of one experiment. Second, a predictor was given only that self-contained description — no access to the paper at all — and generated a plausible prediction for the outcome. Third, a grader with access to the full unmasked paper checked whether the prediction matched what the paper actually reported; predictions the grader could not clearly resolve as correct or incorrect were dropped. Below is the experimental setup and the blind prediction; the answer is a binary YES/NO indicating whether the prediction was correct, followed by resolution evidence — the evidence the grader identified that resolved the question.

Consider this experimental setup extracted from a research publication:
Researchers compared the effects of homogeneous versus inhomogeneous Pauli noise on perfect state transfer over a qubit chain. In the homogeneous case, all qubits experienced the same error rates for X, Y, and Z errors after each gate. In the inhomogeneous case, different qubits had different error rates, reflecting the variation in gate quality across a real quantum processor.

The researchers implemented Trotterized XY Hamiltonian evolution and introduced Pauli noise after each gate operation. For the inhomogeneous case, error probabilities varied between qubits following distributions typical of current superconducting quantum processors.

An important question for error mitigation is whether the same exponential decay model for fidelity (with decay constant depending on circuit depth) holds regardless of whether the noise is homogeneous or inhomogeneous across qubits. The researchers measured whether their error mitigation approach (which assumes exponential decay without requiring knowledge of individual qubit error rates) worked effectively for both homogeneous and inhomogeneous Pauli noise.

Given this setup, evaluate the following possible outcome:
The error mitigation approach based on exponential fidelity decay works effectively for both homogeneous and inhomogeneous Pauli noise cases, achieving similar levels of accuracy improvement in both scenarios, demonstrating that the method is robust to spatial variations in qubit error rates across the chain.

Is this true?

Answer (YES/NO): YES